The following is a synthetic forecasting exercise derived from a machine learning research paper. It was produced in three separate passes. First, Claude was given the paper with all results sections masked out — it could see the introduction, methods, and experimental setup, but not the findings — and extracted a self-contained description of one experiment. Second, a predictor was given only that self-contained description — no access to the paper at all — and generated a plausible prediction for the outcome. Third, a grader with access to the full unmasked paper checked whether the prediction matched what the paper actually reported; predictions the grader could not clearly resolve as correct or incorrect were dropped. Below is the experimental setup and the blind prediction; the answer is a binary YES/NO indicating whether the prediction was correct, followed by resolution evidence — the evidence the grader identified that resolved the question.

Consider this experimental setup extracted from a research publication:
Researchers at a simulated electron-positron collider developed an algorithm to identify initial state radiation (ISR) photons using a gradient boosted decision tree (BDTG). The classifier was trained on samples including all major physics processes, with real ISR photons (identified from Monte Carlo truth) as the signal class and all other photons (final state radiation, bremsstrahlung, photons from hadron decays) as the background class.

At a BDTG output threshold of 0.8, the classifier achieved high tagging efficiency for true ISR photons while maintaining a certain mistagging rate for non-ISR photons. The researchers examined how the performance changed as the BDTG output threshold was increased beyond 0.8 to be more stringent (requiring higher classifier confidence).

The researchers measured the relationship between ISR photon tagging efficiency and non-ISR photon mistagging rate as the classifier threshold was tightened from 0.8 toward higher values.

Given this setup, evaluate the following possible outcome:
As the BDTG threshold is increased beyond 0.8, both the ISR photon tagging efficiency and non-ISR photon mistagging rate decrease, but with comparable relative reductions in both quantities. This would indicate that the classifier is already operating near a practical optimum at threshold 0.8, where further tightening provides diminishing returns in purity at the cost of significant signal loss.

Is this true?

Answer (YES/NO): NO